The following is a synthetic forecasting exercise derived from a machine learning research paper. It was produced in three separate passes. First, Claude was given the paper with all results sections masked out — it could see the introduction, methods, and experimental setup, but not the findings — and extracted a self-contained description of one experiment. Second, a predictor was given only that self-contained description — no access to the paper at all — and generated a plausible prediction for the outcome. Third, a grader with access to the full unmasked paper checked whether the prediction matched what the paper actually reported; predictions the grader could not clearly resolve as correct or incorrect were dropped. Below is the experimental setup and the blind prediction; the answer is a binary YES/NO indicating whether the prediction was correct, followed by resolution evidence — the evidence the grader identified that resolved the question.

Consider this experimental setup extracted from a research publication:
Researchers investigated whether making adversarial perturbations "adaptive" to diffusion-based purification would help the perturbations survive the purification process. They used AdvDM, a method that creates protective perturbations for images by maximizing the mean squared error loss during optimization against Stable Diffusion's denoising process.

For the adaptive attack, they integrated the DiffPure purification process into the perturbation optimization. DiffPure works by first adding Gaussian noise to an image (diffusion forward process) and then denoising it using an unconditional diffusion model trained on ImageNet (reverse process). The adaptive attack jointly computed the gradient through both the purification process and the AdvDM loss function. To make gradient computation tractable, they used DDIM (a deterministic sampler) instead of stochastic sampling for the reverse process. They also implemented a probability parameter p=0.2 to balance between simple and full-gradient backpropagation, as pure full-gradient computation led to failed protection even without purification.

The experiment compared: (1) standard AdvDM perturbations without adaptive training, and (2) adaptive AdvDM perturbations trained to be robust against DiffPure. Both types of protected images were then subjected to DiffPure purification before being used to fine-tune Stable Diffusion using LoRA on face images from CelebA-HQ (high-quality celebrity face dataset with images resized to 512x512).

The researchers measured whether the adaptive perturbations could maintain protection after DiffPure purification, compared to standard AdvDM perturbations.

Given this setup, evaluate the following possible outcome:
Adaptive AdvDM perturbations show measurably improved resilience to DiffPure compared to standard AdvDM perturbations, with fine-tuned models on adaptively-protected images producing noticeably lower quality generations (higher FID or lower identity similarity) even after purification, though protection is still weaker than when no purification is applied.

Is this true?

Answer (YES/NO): NO